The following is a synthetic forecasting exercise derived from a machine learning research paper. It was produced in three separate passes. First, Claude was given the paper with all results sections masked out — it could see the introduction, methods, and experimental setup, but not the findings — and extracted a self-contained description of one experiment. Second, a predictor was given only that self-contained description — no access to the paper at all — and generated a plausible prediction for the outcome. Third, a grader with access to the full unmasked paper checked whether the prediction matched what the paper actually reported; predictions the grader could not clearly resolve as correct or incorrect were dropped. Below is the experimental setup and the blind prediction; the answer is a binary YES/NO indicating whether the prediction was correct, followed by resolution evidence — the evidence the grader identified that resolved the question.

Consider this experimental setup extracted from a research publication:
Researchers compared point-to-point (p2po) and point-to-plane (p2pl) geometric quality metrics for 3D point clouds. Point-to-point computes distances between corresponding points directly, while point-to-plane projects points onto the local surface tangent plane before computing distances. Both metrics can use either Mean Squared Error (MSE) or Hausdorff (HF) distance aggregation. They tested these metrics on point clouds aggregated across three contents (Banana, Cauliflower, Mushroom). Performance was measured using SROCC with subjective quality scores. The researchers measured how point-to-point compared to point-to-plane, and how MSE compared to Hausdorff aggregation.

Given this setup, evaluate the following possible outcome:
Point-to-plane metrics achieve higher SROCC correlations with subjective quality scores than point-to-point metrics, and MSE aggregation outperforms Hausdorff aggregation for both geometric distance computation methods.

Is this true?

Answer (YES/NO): NO